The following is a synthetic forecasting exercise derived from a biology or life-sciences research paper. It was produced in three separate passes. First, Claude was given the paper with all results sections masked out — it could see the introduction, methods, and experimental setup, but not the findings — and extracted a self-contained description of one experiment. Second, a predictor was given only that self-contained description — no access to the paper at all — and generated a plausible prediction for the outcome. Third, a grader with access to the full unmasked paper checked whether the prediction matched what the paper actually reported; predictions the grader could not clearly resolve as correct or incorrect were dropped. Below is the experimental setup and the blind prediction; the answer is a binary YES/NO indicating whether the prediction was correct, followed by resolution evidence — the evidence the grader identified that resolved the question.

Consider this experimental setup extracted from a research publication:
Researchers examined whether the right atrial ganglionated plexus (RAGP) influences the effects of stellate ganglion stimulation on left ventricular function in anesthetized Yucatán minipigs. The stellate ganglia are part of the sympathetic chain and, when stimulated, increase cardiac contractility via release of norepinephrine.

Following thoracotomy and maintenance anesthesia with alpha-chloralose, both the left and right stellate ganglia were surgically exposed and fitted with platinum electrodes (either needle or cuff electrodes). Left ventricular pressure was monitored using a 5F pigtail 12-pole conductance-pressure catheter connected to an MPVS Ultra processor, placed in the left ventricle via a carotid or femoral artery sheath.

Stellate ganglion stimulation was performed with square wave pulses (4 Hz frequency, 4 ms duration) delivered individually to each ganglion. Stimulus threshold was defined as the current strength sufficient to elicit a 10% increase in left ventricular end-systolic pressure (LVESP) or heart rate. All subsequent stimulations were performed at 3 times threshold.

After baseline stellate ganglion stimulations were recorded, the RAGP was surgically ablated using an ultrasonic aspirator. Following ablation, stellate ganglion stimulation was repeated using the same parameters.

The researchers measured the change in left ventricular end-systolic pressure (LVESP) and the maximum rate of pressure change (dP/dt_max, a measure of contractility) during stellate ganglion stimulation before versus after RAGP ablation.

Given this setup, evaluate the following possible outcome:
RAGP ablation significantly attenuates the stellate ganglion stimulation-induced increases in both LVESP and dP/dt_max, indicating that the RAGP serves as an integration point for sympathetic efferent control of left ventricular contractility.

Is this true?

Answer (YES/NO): NO